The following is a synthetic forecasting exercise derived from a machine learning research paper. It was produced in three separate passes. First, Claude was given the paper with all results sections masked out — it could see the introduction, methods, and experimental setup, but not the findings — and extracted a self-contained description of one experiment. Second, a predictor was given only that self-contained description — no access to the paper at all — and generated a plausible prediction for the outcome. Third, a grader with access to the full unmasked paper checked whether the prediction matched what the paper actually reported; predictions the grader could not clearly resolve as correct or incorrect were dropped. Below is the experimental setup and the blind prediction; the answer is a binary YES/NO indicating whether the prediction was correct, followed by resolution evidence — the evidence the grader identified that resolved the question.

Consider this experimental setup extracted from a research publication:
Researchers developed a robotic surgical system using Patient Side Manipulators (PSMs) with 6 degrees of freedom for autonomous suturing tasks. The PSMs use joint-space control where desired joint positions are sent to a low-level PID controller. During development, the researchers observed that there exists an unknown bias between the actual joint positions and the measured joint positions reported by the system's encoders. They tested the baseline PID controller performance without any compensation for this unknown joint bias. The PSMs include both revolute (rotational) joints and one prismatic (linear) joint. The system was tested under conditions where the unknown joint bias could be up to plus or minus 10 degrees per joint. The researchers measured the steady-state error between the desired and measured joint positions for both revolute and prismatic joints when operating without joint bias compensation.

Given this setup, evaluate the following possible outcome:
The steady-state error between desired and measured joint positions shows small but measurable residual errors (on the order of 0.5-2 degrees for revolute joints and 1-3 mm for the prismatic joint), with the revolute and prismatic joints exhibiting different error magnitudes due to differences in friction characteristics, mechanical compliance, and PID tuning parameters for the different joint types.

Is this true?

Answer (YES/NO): NO